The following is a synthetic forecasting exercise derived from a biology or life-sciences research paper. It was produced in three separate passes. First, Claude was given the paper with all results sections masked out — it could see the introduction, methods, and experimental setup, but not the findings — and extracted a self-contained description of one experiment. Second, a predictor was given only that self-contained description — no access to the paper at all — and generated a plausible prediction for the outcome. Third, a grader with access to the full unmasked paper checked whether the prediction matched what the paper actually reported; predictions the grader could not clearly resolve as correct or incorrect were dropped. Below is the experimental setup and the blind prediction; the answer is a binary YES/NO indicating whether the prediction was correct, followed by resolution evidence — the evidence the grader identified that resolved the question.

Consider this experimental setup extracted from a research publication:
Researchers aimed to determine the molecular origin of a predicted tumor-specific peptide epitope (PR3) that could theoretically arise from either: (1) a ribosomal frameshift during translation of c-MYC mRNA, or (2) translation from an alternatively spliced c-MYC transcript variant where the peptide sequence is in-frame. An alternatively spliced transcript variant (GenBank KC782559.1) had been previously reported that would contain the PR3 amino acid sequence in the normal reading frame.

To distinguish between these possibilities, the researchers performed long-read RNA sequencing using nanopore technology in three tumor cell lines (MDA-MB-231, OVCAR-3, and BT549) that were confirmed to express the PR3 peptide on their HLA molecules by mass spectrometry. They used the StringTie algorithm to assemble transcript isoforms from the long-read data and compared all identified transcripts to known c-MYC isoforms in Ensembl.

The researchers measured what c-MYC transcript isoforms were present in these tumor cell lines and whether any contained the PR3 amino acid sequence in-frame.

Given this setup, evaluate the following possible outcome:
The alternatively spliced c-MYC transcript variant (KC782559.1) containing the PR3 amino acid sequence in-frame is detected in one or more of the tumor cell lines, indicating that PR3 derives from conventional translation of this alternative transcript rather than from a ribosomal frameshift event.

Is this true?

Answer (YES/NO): NO